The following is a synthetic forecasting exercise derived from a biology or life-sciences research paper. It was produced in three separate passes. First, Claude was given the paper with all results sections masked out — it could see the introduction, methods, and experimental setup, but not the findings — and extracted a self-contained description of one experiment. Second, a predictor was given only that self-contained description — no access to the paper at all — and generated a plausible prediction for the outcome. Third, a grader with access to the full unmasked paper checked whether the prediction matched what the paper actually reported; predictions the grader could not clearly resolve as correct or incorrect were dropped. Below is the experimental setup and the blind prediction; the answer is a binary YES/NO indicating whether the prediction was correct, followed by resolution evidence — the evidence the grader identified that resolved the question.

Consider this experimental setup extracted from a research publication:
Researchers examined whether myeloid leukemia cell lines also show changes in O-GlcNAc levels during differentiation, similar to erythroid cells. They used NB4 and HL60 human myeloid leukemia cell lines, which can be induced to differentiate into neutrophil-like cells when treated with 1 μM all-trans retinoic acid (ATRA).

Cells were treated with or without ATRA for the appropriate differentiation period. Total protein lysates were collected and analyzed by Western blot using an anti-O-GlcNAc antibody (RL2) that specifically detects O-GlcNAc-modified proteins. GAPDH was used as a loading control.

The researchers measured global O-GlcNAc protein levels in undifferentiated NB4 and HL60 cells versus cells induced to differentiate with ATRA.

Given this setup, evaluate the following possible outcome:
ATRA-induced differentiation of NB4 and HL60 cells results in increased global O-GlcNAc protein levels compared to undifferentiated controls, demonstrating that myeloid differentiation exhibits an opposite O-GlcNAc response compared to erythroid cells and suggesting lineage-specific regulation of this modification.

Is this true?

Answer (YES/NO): NO